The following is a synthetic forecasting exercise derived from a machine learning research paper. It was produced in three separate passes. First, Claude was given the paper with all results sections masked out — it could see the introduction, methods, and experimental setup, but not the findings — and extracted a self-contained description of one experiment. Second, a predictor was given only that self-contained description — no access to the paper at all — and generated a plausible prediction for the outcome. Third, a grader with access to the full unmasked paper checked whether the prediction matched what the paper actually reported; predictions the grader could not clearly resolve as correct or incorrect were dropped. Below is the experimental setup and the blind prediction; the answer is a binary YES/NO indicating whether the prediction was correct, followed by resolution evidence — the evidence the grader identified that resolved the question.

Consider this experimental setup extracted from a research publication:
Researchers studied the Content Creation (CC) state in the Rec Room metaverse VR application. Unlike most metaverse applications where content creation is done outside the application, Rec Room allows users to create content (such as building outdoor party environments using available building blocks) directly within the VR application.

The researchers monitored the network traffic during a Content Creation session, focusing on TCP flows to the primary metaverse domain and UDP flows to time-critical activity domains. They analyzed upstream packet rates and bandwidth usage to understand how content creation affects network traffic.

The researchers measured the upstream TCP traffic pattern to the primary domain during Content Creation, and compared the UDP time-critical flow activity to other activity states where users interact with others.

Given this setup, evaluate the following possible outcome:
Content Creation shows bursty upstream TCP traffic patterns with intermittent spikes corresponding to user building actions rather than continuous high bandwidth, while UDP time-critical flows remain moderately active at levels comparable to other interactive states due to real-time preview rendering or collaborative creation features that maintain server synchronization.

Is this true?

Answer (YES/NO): NO